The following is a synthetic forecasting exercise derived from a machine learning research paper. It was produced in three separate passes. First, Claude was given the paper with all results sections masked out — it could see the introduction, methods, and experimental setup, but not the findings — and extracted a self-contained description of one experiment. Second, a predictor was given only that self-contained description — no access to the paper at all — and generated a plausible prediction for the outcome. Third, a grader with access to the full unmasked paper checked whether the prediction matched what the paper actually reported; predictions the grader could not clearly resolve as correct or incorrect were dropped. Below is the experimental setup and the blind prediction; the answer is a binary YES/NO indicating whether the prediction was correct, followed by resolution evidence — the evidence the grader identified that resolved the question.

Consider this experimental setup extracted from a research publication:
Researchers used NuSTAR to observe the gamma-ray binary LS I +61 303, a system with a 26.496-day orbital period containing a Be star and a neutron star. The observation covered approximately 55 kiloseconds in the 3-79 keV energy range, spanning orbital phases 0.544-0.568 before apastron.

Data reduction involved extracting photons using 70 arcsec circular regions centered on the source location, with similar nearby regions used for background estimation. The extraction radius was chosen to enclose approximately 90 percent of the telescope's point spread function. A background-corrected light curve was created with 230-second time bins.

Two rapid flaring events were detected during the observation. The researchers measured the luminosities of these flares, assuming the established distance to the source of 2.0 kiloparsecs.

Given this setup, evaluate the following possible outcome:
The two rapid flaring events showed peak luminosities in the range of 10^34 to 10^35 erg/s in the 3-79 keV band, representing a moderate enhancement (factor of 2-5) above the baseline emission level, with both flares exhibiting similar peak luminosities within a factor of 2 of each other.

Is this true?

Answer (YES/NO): YES